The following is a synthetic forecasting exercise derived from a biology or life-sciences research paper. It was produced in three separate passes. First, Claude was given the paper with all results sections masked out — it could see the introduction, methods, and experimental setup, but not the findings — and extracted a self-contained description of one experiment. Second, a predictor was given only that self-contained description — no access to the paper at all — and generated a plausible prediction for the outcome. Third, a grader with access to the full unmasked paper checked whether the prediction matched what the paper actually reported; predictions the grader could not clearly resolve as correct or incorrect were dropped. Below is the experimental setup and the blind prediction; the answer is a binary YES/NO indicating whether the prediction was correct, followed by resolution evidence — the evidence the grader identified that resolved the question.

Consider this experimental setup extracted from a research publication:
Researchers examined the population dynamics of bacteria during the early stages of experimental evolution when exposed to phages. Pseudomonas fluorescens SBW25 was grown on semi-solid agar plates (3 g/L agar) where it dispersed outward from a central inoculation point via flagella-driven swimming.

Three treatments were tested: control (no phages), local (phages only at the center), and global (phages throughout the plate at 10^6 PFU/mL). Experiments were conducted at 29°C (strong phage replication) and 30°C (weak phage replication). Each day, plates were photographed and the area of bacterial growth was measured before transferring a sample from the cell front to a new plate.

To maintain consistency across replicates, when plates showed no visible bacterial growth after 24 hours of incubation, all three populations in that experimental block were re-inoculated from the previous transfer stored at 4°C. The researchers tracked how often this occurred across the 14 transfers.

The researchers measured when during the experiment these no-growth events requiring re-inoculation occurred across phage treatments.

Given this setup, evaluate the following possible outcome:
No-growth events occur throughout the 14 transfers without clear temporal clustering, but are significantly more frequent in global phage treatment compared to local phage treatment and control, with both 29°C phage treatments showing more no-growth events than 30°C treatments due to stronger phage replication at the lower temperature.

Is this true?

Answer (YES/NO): NO